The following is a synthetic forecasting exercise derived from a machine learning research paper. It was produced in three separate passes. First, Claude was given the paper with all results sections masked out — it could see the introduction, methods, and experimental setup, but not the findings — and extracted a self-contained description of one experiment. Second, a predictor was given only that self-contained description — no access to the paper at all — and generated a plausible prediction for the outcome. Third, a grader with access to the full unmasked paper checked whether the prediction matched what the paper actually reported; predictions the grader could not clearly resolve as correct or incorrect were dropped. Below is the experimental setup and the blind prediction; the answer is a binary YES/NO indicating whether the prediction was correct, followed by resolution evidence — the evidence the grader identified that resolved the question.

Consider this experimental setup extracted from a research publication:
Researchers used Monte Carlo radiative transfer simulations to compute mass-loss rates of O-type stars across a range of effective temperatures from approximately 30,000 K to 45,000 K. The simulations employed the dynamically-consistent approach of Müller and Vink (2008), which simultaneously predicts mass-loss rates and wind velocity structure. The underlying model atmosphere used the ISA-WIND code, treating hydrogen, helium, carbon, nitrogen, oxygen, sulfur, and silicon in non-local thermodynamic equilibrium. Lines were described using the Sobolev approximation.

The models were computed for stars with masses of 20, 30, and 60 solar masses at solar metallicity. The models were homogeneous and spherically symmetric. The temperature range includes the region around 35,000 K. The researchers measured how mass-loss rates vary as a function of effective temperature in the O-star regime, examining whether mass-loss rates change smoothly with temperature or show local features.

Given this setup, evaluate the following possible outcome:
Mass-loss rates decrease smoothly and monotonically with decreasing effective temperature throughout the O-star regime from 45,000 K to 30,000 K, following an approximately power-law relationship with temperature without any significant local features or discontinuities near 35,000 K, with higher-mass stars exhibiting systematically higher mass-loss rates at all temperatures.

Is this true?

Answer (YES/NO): NO